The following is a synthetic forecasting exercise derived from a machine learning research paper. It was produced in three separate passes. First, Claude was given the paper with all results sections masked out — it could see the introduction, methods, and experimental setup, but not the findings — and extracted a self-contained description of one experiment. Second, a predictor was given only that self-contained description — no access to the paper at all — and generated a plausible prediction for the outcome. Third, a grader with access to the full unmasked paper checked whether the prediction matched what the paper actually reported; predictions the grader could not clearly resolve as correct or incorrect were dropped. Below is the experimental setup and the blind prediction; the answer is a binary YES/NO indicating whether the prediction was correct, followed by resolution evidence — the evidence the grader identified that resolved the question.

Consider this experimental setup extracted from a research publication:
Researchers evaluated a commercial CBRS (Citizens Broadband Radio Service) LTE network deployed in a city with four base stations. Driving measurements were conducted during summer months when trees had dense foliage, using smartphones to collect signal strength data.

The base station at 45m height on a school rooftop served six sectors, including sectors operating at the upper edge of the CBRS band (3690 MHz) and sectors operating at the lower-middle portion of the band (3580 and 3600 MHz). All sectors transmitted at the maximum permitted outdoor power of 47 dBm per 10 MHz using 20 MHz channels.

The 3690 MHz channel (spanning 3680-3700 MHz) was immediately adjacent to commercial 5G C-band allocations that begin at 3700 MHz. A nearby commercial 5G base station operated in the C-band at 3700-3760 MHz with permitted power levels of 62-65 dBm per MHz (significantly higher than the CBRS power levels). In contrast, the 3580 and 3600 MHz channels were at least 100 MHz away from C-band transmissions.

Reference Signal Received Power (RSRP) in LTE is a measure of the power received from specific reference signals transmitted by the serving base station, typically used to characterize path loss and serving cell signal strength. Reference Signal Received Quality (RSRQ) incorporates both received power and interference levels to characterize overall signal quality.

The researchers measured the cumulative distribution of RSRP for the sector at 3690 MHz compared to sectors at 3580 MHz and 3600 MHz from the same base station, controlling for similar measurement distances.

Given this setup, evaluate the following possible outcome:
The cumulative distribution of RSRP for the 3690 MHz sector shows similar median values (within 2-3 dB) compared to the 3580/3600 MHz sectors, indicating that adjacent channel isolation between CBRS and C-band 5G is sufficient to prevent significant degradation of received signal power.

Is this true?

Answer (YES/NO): NO